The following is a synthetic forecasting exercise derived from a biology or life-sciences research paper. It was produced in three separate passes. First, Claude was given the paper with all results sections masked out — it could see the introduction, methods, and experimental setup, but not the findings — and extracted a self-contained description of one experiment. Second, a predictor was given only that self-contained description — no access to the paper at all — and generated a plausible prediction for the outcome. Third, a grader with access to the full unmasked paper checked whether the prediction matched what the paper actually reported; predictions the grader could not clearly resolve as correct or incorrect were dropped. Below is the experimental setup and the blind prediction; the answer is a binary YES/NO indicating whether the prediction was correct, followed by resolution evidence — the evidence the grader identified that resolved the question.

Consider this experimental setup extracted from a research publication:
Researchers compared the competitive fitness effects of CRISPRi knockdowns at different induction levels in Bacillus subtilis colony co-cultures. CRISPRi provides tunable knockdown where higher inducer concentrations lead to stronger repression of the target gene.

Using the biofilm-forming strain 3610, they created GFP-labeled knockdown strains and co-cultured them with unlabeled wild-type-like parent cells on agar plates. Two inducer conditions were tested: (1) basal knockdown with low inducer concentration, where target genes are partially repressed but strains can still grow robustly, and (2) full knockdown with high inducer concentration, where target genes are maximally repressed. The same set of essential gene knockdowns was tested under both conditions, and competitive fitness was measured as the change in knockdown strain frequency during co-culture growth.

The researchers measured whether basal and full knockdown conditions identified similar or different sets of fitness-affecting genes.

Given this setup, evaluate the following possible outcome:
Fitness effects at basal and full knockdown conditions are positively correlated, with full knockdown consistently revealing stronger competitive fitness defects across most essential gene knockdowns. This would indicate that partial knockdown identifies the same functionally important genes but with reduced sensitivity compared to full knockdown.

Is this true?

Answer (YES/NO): YES